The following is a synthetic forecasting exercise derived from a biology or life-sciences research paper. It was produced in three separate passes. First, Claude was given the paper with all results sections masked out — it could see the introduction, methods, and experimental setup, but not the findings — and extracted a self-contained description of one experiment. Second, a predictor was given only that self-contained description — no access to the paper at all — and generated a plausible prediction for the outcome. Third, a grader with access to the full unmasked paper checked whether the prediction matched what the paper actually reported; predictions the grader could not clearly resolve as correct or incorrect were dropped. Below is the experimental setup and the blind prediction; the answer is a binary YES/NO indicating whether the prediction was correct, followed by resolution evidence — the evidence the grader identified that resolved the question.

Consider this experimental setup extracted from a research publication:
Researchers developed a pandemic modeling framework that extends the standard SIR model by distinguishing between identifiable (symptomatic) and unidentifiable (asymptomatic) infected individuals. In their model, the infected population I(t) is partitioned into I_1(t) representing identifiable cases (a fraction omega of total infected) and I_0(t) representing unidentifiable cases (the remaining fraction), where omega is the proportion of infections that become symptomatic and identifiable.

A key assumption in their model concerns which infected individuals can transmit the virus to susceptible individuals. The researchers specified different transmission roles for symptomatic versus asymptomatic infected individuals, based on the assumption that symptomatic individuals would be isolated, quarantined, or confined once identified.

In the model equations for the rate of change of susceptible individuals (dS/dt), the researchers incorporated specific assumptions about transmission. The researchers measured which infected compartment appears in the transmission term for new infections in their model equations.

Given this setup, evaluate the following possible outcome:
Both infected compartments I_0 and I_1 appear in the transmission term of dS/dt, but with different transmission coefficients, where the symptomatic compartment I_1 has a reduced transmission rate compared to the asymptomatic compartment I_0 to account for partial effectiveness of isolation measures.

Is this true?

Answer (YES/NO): NO